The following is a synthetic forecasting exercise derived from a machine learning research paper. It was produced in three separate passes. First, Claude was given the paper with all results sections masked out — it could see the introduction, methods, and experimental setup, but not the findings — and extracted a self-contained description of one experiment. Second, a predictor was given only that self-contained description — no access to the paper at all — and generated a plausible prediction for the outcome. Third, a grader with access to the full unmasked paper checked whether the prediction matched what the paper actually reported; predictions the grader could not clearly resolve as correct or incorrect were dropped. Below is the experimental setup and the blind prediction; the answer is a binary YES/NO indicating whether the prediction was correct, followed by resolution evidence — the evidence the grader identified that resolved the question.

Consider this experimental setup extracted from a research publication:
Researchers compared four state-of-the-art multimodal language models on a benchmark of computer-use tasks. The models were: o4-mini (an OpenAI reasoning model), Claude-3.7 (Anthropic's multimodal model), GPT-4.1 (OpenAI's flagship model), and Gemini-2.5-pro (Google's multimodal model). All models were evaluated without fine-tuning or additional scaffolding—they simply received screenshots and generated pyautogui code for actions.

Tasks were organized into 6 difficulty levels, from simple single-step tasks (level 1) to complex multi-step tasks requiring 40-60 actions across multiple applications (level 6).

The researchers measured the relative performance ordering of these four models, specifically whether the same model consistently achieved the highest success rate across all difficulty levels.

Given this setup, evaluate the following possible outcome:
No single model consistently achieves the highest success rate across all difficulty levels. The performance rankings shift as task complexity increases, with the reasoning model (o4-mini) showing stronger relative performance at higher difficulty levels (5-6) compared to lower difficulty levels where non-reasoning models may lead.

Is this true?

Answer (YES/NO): NO